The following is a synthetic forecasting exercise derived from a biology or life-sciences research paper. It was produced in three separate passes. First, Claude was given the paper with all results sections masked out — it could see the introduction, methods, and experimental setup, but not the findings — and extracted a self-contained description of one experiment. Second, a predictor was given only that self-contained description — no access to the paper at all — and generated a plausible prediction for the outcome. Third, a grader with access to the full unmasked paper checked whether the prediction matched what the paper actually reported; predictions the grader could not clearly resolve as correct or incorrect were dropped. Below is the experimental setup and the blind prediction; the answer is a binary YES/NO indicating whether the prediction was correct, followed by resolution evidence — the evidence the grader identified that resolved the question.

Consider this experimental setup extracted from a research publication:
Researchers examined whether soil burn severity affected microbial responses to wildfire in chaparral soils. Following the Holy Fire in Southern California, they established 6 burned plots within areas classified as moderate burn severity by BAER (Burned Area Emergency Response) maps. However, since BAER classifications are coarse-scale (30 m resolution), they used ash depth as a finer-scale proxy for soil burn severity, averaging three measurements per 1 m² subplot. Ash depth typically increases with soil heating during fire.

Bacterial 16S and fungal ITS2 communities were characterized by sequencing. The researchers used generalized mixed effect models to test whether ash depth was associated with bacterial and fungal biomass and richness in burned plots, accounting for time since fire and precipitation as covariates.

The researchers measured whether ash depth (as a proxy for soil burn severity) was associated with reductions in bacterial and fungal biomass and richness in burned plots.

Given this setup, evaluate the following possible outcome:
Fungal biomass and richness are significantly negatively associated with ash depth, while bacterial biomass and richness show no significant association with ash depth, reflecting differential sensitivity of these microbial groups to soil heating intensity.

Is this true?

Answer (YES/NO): NO